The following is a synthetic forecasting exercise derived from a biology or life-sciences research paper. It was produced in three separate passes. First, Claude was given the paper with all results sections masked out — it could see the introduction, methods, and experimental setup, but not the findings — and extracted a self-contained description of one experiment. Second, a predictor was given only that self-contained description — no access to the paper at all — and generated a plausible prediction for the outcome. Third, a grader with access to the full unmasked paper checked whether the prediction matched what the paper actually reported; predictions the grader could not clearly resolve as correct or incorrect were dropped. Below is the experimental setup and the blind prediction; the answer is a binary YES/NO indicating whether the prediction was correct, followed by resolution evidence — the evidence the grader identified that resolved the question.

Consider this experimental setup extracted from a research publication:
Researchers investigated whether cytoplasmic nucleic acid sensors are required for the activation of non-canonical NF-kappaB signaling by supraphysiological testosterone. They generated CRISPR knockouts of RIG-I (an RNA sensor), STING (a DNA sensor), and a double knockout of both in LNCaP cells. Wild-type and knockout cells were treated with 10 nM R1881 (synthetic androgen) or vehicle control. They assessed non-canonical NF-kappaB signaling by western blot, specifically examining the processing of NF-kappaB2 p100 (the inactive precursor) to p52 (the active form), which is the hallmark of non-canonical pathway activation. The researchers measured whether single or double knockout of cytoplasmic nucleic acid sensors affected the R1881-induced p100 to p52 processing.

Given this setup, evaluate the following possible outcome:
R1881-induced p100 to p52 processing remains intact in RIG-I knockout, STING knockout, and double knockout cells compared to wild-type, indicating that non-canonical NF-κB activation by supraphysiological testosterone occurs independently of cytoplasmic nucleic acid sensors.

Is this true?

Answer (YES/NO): NO